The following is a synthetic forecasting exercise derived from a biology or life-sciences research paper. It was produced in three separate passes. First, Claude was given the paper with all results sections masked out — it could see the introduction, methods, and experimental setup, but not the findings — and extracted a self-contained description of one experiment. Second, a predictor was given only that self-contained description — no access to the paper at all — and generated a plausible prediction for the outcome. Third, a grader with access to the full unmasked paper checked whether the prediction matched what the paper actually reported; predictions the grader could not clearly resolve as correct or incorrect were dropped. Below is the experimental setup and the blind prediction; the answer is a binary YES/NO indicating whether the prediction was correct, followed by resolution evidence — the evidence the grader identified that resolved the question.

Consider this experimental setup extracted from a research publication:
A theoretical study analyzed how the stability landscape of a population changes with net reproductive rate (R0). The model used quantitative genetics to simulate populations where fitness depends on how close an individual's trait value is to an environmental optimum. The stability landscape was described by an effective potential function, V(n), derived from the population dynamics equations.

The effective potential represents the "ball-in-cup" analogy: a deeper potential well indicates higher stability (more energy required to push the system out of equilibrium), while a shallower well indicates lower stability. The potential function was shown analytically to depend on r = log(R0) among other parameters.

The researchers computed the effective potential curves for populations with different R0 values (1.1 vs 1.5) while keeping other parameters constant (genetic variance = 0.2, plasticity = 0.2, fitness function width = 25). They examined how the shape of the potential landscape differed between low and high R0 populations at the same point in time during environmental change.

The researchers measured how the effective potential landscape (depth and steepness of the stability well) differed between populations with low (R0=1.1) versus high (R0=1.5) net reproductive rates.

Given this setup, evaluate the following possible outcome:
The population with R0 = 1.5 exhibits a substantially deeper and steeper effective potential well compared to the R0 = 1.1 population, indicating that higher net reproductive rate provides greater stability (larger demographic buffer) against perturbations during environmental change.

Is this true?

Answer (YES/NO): YES